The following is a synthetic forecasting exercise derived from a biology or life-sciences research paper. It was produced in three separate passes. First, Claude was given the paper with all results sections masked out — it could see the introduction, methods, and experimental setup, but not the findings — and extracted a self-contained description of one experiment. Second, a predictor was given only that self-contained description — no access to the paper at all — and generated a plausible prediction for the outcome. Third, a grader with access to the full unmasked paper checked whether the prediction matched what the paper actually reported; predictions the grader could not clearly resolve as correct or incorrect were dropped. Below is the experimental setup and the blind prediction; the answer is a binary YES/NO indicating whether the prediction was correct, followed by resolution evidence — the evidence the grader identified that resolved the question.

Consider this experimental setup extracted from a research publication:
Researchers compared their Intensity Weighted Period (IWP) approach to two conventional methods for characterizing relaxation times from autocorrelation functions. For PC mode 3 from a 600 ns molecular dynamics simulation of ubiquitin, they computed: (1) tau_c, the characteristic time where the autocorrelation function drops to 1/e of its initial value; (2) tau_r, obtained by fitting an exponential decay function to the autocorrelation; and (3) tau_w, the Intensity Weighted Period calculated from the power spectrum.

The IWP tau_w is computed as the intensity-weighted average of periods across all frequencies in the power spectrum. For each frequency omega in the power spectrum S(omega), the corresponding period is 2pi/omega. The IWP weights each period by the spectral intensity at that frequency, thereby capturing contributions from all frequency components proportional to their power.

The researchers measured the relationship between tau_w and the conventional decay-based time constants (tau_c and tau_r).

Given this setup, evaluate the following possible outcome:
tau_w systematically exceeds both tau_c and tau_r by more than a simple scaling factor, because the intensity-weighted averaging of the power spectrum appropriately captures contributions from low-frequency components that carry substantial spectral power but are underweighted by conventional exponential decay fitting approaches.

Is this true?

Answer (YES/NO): YES